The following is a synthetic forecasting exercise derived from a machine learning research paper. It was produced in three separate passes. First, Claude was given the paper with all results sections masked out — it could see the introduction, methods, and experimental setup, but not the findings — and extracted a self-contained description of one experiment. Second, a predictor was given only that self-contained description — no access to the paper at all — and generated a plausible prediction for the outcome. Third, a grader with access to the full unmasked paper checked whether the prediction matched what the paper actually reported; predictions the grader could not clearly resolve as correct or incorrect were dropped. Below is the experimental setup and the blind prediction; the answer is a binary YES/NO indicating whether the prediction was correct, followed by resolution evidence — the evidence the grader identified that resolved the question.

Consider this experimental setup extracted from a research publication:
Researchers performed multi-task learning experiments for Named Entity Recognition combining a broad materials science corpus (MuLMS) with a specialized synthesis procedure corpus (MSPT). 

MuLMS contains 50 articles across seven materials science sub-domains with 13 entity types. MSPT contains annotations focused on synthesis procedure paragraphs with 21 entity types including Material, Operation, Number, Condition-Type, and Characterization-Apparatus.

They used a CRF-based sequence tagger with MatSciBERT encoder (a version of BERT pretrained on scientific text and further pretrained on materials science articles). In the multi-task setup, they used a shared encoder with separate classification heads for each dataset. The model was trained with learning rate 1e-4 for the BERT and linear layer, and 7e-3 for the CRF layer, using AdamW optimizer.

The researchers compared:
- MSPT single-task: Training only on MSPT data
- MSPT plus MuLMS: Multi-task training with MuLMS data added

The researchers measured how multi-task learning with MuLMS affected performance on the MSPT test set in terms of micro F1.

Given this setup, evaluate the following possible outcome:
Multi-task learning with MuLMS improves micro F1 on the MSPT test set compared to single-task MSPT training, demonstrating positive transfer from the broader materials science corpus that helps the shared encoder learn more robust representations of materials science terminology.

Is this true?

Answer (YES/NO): NO